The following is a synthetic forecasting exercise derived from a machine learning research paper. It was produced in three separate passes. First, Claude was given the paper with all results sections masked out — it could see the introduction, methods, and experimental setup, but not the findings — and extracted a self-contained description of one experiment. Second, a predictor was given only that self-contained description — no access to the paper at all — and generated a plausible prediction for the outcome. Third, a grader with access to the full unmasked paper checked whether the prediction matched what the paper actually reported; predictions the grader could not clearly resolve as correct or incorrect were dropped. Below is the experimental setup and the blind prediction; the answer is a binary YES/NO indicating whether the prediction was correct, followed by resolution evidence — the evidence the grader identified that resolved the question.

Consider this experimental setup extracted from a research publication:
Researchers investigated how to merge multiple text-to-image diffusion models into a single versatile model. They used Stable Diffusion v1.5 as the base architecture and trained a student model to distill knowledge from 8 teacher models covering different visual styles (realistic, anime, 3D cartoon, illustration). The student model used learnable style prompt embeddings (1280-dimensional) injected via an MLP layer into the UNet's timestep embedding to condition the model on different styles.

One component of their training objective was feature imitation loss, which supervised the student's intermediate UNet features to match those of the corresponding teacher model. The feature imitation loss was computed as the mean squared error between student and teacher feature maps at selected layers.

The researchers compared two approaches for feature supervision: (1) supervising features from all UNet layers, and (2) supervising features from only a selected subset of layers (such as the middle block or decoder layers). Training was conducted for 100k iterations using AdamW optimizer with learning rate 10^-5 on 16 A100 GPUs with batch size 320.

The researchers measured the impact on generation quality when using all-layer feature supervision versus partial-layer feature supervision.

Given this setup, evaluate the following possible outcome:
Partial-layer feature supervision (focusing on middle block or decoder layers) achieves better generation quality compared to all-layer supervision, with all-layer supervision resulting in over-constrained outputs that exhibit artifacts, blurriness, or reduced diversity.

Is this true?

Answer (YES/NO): NO